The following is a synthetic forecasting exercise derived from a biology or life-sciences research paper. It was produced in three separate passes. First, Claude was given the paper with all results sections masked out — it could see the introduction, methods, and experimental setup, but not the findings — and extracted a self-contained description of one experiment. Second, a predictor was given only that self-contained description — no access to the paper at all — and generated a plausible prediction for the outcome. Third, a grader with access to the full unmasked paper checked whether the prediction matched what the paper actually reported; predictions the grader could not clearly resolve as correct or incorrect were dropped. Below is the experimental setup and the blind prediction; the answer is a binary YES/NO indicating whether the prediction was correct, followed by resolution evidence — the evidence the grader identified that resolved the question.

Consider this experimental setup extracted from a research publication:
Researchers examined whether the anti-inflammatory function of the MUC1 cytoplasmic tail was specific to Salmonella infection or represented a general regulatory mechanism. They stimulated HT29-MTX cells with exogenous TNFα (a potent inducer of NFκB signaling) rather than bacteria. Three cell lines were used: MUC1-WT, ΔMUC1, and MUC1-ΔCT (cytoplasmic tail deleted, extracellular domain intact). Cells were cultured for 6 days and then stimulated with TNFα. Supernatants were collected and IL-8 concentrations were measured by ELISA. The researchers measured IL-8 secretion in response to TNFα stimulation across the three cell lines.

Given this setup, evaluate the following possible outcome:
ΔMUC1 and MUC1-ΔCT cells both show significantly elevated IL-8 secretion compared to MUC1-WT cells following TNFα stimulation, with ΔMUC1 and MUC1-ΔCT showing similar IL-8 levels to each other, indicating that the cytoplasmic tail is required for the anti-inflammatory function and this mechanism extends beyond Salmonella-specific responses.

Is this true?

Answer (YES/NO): NO